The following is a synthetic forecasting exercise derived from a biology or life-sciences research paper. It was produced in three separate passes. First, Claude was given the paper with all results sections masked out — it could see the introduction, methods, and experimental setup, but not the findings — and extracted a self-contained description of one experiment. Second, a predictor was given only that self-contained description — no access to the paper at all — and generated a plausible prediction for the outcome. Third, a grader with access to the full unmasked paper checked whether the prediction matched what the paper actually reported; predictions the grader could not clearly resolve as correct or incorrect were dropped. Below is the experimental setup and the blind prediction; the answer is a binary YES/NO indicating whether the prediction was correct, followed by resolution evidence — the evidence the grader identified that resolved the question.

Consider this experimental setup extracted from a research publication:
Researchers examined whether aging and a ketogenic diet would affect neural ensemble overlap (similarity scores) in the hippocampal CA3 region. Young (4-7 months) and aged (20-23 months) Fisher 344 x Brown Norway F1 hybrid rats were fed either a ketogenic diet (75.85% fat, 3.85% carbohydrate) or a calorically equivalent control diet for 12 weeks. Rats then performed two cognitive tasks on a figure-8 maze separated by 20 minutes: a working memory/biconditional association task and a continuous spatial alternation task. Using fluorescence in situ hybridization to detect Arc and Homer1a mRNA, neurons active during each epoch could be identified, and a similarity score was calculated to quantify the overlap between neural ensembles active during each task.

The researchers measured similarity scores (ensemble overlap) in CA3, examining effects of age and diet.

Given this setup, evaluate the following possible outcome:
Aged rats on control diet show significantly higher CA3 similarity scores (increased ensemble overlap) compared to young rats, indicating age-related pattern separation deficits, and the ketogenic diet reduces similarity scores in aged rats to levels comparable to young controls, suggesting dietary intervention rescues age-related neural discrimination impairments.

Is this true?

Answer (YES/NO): NO